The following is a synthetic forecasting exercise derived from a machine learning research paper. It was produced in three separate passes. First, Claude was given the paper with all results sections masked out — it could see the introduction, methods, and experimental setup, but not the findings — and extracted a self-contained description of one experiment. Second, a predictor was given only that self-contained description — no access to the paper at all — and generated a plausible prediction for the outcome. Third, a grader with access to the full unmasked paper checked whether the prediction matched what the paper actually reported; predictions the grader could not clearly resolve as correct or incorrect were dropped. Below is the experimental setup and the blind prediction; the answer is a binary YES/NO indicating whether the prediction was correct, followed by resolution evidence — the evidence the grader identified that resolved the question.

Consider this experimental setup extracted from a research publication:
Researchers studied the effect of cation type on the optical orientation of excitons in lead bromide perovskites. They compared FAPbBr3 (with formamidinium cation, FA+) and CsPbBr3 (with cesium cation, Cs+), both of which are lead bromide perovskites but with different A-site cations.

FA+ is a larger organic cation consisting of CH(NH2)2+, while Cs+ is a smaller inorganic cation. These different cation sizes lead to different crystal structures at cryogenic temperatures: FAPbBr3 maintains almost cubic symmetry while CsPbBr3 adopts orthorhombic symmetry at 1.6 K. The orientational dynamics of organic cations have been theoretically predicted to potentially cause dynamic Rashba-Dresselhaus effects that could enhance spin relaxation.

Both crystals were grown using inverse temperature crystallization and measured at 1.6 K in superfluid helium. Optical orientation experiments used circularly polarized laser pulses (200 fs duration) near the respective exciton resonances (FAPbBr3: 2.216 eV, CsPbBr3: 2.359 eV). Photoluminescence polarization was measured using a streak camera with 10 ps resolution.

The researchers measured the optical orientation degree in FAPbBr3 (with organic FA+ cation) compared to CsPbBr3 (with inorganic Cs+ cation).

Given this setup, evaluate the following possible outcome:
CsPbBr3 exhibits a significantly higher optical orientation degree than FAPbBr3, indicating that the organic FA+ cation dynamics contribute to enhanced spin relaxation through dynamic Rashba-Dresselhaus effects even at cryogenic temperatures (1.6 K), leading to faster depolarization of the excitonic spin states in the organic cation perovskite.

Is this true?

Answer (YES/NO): NO